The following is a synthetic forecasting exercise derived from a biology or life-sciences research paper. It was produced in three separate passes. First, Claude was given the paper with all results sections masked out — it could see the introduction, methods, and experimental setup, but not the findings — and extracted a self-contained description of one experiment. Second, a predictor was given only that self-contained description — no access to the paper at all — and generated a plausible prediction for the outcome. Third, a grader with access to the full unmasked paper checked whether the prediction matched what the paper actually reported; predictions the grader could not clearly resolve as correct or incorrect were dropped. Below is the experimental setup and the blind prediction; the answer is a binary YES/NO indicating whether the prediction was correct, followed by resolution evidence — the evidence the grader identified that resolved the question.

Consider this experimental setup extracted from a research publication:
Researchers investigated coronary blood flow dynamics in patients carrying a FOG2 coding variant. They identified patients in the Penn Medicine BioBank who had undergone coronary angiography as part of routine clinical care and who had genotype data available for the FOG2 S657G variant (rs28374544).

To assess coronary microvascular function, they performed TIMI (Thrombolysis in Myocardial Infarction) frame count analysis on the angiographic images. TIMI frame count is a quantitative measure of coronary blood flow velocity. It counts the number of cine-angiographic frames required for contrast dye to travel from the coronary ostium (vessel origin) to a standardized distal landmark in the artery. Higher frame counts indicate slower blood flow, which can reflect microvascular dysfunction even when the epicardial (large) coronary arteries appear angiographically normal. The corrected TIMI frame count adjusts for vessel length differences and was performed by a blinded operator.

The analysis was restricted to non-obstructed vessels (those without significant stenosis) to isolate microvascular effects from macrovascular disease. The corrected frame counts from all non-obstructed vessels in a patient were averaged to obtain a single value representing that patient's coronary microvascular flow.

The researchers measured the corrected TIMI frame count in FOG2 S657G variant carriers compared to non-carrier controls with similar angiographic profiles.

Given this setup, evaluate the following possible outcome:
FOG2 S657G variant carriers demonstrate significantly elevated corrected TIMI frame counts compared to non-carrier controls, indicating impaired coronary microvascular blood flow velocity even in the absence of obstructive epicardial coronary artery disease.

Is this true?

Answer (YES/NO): NO